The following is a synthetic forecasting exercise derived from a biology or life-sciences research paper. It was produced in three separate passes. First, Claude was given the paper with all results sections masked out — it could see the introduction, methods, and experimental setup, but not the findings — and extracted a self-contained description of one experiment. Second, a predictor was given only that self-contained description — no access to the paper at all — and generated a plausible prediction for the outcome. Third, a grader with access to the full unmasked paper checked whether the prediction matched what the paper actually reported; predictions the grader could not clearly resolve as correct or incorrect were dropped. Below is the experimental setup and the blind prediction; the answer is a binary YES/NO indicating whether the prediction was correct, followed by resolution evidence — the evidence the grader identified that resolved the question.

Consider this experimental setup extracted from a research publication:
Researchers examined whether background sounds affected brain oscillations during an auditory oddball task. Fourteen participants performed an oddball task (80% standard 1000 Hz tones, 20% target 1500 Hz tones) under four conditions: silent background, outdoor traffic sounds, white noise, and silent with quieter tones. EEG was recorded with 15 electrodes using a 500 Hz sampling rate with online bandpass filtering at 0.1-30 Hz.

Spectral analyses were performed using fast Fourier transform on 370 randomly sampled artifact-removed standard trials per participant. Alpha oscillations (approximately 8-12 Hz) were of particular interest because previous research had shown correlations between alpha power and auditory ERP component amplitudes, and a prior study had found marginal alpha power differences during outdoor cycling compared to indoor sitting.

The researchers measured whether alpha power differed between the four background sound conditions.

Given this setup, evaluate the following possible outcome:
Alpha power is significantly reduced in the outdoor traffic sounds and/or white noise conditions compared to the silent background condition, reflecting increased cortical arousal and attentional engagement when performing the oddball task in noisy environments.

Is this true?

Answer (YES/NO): NO